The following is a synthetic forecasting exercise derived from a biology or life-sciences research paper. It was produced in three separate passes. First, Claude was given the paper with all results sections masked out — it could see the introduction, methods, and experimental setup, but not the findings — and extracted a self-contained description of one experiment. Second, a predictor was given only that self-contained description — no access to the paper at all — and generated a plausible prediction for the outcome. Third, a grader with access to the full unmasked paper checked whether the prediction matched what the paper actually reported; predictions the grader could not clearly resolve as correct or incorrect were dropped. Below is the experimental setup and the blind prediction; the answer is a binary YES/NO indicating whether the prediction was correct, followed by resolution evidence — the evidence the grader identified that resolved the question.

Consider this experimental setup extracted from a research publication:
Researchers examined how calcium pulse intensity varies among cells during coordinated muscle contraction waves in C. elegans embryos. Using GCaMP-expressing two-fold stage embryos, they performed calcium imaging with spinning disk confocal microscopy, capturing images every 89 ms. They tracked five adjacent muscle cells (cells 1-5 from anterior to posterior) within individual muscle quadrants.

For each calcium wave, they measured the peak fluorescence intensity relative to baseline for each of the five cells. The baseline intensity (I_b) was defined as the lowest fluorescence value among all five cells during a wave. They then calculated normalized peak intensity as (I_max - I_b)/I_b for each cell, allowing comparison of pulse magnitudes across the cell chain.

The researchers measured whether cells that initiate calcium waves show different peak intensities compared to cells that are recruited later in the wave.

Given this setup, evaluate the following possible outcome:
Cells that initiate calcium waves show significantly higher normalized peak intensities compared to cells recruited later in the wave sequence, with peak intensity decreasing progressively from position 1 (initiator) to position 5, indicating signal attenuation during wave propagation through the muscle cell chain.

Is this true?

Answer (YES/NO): NO